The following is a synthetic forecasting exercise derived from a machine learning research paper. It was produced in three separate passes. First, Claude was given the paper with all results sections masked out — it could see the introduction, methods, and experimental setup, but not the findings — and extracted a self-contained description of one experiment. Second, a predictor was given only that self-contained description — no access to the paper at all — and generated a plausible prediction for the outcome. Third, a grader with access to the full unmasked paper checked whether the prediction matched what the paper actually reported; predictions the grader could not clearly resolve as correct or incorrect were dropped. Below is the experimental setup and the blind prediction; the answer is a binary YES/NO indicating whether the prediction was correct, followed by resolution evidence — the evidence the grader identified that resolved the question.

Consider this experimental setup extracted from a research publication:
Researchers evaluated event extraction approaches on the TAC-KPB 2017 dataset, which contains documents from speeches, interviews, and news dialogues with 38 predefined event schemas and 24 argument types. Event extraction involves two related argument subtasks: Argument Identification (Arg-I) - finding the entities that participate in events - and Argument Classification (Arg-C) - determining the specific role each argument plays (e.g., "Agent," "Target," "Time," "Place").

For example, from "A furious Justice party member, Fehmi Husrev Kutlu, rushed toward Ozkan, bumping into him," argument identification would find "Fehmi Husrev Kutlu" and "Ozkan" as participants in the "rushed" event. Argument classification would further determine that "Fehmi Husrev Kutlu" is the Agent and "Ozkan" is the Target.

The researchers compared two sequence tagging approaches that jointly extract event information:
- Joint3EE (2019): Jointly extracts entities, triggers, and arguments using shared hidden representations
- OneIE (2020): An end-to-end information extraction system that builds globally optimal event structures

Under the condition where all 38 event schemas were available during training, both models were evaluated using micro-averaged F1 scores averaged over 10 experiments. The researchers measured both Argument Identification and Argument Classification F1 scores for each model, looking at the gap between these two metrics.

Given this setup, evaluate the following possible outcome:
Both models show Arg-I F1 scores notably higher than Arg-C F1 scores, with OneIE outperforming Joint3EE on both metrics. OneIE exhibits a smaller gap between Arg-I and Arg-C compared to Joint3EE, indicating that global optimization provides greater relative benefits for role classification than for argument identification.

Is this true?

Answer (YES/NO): NO